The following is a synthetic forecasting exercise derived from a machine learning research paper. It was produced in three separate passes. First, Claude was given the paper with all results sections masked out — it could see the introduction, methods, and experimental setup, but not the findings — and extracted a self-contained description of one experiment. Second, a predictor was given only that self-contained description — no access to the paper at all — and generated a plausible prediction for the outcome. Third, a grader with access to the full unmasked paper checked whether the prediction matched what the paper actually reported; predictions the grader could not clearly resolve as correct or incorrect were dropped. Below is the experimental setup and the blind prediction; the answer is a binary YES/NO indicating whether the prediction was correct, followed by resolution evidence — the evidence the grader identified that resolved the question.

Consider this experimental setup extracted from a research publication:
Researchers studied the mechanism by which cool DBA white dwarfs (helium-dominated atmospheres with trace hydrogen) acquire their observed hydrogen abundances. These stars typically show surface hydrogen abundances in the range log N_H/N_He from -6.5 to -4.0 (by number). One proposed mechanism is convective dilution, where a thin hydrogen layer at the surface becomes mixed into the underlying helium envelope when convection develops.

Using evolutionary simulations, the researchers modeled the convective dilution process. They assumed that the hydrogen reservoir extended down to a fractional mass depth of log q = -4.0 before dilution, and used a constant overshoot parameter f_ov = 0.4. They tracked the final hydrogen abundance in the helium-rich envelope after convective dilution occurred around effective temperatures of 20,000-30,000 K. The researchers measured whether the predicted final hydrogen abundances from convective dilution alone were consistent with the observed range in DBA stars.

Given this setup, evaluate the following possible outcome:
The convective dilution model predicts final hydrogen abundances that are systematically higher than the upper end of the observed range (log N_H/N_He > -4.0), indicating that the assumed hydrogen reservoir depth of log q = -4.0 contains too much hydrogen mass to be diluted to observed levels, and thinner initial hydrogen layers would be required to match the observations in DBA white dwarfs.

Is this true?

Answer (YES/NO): NO